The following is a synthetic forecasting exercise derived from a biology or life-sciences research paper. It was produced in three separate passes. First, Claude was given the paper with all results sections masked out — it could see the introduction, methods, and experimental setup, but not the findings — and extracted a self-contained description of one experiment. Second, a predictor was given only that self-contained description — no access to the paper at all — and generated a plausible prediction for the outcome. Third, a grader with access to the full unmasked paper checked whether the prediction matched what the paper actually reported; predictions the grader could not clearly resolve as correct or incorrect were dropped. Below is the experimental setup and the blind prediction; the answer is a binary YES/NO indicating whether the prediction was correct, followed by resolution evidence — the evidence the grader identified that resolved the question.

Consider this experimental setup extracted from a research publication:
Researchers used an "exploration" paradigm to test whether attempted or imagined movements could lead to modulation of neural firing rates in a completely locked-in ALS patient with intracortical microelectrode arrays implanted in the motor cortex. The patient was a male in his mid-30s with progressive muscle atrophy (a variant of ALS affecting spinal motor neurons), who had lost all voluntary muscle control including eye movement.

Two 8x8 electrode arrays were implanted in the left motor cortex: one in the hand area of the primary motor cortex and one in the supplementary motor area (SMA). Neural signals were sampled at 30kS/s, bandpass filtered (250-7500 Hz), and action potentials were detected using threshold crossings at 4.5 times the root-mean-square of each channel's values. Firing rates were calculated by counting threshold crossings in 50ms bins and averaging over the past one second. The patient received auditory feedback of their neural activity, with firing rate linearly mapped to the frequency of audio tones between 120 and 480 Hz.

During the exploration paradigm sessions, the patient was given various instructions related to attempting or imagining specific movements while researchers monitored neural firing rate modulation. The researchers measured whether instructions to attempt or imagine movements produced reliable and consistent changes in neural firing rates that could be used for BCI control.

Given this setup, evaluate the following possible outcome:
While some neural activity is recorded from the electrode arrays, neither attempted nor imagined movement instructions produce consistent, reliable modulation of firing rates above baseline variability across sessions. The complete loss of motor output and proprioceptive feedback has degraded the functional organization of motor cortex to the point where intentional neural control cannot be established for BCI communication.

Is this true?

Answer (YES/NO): NO